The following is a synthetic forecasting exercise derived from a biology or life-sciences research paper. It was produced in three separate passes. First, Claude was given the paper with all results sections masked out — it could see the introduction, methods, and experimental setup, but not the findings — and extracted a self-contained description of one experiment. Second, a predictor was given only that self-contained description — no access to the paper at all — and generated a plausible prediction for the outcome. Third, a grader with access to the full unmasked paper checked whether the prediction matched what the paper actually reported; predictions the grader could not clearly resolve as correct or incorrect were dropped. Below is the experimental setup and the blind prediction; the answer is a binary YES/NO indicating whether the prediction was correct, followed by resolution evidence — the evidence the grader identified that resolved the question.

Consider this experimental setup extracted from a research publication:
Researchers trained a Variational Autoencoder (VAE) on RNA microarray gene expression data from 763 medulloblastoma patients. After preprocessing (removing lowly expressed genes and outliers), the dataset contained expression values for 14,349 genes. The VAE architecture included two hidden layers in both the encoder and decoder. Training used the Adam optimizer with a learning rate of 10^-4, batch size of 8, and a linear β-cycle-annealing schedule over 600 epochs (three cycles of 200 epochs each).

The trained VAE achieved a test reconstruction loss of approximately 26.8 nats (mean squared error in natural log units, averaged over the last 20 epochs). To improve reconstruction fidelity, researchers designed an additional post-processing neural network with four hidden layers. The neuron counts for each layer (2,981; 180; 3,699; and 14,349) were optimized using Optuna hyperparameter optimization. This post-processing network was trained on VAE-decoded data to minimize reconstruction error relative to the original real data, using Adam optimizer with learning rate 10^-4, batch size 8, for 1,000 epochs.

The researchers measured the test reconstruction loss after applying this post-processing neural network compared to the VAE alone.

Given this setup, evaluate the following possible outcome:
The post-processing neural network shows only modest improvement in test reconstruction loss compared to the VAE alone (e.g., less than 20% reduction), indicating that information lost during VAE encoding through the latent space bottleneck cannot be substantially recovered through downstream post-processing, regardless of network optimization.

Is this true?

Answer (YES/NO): NO